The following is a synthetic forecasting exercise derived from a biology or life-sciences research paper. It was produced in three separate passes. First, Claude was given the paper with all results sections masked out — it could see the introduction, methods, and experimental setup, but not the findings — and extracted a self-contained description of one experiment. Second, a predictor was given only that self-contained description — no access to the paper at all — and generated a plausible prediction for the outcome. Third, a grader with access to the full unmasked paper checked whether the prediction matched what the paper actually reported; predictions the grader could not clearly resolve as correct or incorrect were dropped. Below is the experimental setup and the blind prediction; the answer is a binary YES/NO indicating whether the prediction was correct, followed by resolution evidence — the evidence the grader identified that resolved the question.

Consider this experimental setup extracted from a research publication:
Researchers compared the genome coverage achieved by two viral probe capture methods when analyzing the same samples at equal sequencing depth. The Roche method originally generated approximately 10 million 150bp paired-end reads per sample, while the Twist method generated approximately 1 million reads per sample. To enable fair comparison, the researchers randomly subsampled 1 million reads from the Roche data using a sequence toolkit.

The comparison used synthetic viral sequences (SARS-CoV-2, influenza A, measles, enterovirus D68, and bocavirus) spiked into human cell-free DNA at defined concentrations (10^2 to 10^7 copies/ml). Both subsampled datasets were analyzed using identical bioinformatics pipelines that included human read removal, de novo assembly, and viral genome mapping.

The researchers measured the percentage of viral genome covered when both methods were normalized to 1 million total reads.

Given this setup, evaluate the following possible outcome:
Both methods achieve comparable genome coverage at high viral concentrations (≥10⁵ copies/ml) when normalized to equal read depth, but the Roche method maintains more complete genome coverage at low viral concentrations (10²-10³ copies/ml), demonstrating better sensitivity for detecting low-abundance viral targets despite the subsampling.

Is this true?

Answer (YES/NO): NO